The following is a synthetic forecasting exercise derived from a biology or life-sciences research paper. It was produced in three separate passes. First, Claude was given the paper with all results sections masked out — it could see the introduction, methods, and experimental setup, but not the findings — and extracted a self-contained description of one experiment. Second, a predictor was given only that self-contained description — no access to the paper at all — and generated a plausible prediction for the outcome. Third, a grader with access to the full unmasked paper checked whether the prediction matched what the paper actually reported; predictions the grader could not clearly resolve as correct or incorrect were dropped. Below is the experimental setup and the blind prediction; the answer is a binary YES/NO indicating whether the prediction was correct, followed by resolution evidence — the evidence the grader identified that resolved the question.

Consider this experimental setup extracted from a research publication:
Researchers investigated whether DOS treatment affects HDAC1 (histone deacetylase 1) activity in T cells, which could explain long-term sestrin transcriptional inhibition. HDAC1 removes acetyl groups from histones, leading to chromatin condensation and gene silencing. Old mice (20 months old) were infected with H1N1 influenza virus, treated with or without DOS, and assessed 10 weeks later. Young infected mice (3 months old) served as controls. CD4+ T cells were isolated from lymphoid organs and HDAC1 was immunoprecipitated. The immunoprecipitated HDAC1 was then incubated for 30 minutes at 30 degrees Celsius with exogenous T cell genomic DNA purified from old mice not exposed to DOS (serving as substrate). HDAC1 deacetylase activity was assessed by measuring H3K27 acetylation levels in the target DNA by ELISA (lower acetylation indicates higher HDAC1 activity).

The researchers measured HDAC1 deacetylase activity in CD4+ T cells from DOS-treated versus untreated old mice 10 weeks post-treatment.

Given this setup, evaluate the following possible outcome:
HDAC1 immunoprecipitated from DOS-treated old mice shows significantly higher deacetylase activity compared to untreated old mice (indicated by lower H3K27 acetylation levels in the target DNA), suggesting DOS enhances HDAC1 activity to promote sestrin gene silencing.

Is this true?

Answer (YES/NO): YES